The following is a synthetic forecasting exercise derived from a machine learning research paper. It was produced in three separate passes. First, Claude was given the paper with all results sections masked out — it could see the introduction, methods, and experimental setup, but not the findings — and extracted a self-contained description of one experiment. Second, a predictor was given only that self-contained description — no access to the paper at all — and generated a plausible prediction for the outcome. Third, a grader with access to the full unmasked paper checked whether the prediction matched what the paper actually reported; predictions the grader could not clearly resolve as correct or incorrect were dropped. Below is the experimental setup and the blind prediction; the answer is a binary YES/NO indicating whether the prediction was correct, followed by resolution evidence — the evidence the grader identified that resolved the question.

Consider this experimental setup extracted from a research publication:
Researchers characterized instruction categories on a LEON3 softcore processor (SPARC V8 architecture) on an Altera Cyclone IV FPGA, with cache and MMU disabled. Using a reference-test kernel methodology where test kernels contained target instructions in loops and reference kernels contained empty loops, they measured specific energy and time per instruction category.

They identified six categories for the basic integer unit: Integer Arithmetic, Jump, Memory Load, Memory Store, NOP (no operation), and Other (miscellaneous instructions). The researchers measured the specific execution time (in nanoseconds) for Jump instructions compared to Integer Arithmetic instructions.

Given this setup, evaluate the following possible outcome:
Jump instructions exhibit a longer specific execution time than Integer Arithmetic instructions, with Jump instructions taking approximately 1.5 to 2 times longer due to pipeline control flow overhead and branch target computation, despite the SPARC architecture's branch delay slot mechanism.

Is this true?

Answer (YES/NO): NO